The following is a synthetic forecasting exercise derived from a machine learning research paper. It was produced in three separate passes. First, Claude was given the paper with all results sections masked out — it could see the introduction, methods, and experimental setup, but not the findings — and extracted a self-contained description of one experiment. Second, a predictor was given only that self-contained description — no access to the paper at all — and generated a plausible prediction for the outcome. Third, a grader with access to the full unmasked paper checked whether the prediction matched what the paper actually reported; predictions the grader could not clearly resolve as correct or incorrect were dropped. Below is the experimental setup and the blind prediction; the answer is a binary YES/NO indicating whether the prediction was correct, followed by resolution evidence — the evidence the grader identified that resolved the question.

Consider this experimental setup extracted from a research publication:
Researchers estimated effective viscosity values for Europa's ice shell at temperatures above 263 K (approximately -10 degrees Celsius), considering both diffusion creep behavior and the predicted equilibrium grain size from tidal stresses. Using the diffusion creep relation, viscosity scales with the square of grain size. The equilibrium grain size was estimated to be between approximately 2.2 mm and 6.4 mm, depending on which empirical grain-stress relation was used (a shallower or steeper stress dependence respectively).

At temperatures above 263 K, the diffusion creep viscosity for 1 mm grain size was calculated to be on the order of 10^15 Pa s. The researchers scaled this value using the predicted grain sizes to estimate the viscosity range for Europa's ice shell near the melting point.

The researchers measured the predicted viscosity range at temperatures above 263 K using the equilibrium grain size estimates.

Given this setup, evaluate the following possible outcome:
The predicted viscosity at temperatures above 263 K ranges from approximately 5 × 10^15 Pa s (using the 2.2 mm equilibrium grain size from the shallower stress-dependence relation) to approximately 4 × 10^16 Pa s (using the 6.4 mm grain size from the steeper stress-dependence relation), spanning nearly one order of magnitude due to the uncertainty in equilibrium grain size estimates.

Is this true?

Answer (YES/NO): NO